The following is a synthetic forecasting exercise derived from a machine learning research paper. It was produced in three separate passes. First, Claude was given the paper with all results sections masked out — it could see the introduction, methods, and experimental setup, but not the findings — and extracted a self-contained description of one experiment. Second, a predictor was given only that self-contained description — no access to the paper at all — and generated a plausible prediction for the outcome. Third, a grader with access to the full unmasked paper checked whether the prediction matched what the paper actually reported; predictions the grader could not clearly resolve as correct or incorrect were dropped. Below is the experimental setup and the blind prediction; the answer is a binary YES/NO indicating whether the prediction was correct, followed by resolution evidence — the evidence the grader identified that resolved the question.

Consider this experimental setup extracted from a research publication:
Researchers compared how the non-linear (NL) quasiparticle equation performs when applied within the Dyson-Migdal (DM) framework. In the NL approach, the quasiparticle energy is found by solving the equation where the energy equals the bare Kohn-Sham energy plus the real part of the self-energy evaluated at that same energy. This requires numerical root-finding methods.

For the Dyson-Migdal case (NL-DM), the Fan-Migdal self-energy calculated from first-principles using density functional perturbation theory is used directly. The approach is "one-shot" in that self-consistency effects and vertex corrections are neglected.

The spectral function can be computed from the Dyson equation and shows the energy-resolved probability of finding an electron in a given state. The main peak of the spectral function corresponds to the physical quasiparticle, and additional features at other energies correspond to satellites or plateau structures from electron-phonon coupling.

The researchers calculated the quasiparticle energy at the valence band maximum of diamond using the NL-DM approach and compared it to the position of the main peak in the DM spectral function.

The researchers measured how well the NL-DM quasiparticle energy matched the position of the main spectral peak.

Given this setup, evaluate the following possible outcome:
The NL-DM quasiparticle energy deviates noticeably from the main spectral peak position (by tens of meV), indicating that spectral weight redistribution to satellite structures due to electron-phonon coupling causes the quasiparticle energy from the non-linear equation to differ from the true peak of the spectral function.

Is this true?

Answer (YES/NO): NO